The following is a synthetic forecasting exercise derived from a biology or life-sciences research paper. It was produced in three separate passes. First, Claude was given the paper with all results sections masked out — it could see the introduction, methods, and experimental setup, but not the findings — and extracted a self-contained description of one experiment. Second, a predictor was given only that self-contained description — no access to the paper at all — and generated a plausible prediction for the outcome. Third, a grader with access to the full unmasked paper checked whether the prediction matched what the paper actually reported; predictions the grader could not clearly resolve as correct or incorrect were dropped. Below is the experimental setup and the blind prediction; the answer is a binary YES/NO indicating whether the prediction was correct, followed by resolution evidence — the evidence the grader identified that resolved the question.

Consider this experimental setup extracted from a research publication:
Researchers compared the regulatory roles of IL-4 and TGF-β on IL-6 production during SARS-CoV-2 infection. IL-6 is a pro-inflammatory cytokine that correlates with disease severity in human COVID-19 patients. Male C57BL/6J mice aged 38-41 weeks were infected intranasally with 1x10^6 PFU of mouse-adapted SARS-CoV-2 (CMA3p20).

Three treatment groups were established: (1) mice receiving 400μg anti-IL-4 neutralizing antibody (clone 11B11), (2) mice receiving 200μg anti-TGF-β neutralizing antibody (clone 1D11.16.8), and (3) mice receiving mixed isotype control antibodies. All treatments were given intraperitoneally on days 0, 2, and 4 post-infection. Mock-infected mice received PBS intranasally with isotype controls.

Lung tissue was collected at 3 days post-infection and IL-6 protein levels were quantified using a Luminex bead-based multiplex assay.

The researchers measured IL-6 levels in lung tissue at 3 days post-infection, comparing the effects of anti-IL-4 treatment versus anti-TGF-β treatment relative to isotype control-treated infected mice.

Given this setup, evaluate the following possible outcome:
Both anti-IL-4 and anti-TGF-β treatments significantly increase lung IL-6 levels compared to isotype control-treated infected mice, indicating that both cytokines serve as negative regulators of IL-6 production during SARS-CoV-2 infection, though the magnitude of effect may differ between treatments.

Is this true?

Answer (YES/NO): NO